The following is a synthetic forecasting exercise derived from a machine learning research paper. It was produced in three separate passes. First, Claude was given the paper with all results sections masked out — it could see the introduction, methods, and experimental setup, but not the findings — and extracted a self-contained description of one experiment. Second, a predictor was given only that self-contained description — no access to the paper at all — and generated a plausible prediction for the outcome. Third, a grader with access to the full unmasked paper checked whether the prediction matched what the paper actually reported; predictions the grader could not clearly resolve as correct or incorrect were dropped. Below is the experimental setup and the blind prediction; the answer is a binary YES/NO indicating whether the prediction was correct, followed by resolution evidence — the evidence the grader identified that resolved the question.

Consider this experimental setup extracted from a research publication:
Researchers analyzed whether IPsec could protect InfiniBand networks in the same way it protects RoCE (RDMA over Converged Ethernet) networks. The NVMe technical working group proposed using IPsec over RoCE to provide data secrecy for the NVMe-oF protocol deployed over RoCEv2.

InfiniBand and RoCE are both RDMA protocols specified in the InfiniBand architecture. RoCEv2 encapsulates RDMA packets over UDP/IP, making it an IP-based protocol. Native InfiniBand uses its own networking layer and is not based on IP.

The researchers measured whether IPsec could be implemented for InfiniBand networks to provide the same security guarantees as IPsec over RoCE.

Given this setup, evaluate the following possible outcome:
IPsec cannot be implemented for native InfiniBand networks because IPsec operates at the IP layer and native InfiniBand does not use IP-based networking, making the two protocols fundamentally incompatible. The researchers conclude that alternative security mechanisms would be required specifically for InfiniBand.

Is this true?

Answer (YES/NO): YES